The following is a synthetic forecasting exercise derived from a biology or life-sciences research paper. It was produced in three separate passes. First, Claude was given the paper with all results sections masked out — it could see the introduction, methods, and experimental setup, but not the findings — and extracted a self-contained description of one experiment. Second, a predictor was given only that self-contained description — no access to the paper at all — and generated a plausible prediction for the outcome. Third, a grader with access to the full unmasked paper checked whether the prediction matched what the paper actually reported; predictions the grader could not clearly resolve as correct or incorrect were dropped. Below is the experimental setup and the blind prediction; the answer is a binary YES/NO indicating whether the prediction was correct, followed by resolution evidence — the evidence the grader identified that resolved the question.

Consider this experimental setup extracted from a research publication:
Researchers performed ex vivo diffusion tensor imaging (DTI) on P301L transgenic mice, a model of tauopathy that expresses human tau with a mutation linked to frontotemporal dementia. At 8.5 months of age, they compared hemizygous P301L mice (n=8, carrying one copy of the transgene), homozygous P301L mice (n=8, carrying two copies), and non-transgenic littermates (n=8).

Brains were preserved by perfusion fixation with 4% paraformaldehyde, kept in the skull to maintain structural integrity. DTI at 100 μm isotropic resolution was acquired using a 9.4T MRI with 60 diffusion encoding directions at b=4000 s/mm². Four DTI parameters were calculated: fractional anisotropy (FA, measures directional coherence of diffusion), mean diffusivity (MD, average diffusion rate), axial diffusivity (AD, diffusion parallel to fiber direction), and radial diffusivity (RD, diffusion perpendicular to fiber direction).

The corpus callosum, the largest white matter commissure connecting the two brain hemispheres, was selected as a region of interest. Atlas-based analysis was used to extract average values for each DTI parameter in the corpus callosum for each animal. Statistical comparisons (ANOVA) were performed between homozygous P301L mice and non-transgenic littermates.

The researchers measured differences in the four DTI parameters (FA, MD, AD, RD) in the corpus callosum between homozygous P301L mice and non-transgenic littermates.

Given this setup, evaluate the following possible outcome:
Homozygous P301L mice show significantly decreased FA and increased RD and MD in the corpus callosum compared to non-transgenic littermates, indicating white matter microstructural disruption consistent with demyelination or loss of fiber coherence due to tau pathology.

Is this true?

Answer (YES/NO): YES